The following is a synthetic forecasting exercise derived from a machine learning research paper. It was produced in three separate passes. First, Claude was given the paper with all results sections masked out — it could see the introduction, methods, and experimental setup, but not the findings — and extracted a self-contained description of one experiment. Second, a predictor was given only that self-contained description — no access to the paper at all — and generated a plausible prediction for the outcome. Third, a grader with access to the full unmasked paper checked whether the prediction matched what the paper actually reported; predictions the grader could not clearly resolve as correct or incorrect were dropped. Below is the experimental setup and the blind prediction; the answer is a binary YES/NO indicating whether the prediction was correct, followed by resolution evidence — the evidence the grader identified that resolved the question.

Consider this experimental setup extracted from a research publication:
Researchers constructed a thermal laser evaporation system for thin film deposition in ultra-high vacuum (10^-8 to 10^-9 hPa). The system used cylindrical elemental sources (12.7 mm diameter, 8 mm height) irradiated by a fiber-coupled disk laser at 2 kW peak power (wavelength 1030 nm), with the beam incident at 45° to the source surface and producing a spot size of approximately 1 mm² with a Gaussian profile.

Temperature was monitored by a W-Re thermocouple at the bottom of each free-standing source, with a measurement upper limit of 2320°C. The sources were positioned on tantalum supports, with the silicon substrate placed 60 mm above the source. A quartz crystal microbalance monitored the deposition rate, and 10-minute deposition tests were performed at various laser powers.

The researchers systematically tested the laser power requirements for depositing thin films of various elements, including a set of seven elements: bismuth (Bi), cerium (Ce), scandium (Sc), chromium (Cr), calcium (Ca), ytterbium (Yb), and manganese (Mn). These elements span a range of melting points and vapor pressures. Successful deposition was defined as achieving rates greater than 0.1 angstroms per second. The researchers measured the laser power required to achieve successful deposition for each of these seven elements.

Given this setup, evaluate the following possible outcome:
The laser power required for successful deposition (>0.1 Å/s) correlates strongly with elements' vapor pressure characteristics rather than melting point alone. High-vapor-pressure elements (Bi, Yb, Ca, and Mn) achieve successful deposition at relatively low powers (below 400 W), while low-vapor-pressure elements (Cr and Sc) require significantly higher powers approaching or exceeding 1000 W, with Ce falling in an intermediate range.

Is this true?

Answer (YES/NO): NO